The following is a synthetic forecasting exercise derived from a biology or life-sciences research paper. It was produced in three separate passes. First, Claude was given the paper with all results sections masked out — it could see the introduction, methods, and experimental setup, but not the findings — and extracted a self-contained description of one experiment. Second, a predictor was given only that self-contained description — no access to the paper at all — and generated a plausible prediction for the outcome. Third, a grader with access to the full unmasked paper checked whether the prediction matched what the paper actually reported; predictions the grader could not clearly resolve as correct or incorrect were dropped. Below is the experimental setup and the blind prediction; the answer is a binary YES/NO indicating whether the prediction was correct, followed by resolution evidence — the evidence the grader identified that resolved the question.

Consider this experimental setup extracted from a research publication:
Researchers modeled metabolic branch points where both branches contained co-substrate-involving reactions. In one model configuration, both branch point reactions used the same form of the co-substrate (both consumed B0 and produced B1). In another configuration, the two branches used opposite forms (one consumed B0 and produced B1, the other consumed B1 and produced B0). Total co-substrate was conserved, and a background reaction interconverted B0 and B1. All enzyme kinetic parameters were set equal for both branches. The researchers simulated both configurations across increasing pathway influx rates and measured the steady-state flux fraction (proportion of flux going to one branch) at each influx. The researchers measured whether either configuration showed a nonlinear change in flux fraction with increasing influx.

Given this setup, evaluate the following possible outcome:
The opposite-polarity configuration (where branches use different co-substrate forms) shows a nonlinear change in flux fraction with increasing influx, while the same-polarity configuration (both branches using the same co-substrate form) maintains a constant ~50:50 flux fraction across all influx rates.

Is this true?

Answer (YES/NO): YES